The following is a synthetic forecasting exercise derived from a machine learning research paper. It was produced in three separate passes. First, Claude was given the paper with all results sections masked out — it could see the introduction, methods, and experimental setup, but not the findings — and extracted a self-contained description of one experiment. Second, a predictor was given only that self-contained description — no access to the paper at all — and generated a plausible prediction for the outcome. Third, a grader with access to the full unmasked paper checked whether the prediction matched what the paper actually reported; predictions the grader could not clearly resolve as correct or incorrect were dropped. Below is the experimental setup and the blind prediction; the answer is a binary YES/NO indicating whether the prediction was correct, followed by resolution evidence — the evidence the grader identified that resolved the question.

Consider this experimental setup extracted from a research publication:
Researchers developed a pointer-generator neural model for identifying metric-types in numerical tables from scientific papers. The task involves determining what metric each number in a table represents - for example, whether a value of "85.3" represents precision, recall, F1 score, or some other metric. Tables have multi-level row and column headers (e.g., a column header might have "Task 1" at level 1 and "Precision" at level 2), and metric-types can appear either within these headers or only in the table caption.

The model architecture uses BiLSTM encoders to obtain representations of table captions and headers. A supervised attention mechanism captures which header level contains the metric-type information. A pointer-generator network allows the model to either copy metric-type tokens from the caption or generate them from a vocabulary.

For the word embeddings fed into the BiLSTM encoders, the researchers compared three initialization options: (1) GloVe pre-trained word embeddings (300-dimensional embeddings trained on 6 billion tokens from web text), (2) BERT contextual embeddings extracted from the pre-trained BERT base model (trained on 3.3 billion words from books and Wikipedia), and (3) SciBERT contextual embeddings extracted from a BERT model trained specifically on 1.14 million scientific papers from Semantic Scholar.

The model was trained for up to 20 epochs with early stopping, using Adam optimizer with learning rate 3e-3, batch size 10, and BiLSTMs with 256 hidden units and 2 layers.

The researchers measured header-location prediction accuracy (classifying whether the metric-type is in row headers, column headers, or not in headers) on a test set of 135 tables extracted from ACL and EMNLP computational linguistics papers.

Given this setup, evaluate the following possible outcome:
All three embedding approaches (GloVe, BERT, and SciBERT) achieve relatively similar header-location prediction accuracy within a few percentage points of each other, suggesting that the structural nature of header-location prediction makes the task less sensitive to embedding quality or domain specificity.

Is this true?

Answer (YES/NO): NO